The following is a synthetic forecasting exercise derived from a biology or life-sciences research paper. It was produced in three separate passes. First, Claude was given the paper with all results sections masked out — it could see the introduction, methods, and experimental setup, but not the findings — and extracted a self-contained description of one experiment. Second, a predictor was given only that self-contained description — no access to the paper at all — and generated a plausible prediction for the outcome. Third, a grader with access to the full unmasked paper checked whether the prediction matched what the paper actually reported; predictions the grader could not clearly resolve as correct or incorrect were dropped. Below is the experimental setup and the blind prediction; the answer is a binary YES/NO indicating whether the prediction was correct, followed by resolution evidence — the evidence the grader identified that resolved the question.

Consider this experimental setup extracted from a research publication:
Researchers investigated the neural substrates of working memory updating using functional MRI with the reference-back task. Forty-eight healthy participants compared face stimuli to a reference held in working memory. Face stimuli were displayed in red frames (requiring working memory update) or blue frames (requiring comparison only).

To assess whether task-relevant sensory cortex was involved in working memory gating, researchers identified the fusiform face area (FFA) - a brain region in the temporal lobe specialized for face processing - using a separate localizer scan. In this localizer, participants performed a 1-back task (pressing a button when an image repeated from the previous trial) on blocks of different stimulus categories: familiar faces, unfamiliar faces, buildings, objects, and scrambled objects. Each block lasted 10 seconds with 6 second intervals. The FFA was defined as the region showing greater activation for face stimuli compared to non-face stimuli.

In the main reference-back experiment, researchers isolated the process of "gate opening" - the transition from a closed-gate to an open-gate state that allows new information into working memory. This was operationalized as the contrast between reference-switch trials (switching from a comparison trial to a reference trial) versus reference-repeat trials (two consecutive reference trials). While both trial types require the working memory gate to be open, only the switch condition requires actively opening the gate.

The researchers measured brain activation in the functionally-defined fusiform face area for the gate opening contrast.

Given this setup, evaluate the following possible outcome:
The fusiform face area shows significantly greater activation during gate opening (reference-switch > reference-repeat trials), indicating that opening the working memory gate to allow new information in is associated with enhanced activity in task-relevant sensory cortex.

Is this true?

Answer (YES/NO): YES